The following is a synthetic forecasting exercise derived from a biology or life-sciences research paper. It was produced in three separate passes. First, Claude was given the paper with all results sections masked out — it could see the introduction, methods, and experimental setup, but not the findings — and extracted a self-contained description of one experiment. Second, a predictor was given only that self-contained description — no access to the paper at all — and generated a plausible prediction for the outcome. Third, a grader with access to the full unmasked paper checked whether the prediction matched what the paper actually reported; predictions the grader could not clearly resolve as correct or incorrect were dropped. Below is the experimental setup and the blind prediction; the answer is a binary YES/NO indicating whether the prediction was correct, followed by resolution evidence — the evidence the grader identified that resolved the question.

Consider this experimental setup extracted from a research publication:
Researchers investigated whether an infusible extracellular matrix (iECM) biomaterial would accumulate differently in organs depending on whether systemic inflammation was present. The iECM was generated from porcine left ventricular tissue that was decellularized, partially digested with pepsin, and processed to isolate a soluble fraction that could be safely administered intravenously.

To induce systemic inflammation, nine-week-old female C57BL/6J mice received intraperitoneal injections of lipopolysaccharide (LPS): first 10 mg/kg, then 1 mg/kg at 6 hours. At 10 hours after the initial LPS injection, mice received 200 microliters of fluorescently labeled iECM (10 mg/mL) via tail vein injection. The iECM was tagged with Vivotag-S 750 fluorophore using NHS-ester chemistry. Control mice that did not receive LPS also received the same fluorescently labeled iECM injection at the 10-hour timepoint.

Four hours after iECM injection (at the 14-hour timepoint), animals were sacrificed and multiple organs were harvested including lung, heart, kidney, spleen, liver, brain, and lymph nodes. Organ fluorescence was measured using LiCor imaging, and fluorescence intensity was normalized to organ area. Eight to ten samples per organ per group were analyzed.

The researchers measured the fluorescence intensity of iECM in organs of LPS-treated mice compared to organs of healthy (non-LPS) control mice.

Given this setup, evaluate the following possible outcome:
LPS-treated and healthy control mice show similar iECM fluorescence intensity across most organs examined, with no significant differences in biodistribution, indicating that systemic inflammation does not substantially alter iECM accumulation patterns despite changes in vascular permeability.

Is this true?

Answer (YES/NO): NO